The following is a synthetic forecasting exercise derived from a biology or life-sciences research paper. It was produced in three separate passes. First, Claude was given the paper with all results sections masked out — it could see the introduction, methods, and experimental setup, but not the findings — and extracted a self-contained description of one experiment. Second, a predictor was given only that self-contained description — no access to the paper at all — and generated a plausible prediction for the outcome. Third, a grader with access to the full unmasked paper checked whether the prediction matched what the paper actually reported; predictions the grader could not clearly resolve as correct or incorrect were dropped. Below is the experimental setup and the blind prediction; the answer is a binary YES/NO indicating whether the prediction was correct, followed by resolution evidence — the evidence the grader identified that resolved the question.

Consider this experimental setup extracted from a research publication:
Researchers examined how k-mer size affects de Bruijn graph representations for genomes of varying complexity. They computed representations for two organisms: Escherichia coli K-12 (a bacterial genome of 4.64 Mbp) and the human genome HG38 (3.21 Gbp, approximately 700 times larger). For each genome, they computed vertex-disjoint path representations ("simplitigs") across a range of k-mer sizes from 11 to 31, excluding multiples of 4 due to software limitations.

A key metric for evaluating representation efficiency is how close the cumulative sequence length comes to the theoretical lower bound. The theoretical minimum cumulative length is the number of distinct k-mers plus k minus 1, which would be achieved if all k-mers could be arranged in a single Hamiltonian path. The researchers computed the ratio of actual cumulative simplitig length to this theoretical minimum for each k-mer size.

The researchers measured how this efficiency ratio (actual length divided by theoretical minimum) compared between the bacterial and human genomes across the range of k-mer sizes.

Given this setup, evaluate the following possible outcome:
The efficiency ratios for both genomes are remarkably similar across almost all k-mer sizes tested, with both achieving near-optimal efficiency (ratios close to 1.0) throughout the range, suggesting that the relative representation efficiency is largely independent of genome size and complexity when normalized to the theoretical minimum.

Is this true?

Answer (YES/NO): NO